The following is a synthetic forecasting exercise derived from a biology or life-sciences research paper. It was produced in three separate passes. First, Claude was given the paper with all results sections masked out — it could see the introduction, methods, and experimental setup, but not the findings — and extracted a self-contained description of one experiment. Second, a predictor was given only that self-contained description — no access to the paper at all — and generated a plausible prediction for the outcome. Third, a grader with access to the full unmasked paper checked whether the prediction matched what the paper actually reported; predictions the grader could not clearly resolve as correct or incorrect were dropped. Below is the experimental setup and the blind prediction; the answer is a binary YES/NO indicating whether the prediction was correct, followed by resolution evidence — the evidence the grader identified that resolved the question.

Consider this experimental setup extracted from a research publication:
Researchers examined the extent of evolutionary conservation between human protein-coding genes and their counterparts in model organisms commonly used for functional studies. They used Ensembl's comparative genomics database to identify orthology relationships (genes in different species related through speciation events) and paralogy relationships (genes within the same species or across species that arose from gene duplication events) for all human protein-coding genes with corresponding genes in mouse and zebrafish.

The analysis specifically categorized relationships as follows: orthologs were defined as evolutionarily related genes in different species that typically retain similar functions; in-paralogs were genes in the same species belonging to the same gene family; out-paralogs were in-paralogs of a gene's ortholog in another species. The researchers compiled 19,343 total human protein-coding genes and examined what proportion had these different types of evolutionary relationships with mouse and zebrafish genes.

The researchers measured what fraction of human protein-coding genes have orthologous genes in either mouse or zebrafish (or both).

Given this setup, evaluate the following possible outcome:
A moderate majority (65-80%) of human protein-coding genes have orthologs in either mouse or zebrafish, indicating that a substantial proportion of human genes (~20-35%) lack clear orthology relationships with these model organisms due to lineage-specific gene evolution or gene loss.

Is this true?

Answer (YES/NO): NO